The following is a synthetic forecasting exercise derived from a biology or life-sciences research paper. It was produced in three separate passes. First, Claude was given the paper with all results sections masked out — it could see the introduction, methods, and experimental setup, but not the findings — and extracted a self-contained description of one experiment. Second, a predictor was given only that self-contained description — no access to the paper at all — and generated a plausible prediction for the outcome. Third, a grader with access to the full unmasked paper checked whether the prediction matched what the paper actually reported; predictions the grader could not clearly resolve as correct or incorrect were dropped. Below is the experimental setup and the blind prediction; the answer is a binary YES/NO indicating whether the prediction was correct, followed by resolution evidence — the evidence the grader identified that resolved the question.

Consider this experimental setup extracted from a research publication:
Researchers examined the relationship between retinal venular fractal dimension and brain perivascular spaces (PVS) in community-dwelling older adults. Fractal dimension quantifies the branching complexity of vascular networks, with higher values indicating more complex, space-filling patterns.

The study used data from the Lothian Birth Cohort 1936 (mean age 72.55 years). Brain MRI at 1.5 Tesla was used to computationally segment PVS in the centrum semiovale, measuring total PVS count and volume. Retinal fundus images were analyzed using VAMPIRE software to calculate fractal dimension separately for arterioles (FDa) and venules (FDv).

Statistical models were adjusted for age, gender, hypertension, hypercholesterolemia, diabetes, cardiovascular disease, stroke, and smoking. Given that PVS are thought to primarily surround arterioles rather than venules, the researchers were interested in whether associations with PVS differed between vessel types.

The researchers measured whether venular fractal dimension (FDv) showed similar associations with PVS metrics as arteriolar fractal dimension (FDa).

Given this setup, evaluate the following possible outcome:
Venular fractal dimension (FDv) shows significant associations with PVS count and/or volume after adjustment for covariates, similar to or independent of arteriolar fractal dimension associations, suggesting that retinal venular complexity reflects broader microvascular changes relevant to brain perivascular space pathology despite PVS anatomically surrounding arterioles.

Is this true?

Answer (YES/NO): YES